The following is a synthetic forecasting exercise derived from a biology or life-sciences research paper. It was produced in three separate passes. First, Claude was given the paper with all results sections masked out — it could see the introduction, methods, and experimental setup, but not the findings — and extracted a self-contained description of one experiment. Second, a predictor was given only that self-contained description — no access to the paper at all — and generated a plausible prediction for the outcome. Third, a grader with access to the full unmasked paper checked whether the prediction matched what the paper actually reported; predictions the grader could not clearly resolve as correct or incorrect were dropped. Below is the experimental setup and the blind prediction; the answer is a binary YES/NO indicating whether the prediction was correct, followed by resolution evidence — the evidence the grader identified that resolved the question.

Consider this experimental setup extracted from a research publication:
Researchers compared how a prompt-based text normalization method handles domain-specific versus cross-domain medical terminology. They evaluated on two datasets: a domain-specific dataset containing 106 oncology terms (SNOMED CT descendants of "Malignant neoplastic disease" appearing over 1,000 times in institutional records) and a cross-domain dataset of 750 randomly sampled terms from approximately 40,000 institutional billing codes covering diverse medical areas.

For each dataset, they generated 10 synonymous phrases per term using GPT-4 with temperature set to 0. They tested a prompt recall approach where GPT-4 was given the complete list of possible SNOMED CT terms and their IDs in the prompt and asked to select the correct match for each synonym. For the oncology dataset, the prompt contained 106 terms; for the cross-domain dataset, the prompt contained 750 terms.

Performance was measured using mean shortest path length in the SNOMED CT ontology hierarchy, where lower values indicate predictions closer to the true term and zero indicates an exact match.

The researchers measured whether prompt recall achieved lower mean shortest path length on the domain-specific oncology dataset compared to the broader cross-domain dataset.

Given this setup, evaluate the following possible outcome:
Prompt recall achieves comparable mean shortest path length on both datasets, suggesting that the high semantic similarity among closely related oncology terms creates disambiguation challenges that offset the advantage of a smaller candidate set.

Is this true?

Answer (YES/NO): NO